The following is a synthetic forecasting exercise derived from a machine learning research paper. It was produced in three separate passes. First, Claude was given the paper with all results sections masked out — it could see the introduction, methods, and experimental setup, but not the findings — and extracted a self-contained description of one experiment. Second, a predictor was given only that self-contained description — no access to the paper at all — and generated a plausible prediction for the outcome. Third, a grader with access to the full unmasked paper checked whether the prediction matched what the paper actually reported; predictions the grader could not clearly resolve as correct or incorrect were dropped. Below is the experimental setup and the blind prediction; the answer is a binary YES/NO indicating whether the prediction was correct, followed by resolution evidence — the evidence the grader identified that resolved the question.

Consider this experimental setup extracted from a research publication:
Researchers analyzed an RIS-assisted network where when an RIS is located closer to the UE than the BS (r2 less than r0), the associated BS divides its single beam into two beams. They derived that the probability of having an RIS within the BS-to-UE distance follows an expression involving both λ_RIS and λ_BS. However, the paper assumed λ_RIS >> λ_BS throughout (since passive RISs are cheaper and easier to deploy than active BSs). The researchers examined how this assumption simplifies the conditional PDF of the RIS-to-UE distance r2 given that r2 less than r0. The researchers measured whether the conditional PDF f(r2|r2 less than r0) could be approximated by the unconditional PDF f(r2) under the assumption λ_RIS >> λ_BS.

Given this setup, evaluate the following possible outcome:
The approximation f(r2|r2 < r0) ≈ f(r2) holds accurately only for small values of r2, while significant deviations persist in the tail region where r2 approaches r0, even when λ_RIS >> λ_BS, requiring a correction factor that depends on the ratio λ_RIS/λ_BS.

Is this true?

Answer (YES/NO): NO